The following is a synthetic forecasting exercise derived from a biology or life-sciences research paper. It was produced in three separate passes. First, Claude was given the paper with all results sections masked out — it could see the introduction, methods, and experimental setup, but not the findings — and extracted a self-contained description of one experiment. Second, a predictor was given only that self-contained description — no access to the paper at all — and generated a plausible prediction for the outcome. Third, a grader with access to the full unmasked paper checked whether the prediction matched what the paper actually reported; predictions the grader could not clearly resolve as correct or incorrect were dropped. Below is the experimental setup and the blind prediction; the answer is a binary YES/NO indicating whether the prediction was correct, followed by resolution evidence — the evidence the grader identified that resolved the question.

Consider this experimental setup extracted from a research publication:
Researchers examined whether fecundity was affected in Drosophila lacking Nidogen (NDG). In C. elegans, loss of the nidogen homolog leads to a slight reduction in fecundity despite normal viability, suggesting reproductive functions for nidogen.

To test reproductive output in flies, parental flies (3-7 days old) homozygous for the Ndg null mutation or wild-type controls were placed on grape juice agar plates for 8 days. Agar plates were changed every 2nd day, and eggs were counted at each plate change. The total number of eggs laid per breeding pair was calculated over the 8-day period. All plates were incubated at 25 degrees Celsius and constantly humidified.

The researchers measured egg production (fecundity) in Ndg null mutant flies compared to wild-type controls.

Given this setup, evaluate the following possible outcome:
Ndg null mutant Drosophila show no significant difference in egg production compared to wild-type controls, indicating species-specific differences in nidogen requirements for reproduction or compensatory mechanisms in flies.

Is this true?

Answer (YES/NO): NO